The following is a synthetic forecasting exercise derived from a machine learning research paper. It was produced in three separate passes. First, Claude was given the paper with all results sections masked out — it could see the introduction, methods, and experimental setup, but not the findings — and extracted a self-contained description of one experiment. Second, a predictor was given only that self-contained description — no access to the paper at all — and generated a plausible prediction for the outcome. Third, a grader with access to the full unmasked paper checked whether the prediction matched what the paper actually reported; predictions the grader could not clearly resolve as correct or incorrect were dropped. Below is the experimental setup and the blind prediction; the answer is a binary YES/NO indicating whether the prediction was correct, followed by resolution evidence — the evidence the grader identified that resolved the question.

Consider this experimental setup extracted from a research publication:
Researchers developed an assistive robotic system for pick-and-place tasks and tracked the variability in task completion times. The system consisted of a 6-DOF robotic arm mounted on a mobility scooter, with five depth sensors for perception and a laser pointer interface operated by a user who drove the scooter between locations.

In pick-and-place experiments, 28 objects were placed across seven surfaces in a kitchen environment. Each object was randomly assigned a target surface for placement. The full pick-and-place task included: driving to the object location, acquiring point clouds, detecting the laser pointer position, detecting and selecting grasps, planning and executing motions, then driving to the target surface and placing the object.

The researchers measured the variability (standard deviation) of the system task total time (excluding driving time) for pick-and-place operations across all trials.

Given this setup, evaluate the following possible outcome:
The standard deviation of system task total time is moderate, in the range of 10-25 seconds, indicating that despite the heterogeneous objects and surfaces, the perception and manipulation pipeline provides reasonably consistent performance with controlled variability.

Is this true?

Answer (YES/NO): NO